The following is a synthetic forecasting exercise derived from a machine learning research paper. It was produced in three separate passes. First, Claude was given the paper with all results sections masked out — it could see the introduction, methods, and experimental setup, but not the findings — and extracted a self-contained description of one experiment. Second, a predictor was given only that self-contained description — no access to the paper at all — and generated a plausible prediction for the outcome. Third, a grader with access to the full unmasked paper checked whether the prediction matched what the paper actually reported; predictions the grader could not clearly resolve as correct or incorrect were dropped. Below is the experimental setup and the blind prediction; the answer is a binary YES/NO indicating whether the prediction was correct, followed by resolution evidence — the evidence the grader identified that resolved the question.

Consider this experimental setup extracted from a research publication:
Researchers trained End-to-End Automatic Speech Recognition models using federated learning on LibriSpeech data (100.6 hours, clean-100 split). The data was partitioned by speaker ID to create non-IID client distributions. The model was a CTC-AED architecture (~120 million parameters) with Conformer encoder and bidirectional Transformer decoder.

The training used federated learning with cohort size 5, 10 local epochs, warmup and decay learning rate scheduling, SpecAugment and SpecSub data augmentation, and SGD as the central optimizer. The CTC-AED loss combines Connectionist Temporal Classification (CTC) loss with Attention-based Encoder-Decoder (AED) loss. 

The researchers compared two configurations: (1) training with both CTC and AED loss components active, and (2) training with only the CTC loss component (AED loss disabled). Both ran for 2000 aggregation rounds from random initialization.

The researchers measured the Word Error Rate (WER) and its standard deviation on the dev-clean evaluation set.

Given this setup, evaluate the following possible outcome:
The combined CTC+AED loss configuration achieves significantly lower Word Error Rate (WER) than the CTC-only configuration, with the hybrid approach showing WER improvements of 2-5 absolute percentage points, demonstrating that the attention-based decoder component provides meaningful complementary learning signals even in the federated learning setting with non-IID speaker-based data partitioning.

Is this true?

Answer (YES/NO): NO